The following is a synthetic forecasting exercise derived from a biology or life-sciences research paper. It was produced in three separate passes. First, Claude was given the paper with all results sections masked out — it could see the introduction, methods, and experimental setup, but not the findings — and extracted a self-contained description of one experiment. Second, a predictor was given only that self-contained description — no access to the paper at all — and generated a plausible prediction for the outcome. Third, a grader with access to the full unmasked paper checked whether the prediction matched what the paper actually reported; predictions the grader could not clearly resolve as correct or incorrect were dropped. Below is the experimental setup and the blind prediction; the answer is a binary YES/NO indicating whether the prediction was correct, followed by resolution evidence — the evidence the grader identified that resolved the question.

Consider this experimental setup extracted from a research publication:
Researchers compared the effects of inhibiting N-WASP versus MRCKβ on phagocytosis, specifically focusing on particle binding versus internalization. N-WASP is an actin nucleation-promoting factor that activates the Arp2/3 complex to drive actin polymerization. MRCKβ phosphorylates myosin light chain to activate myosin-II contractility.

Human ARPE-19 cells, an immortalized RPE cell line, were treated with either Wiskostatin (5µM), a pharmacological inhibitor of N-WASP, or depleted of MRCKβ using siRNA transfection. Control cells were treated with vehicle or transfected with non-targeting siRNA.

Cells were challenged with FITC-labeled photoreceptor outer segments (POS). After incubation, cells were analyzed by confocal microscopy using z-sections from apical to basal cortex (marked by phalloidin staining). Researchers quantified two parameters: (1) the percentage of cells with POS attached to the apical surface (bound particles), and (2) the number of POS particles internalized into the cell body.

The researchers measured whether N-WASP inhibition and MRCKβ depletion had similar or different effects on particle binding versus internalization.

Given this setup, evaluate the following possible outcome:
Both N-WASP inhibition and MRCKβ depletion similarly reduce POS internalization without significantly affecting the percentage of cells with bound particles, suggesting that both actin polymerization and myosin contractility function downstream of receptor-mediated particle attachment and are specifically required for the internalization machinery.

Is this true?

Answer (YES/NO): YES